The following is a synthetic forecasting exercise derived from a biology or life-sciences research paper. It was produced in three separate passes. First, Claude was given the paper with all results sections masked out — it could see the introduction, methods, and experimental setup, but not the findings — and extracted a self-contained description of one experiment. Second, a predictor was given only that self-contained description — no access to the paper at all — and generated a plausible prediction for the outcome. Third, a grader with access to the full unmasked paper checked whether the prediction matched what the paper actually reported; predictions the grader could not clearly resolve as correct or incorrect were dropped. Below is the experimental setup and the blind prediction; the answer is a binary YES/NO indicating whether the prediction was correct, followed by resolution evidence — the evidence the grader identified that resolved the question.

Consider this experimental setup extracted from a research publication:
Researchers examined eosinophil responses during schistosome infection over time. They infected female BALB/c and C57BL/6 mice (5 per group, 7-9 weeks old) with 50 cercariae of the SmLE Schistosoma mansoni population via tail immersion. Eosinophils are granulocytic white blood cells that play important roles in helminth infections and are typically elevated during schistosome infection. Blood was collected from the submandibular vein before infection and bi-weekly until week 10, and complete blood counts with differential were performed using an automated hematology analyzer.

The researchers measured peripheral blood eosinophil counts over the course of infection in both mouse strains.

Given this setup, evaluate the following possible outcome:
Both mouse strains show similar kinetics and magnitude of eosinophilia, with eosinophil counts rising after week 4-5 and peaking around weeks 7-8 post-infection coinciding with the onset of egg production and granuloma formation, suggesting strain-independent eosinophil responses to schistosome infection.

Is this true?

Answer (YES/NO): NO